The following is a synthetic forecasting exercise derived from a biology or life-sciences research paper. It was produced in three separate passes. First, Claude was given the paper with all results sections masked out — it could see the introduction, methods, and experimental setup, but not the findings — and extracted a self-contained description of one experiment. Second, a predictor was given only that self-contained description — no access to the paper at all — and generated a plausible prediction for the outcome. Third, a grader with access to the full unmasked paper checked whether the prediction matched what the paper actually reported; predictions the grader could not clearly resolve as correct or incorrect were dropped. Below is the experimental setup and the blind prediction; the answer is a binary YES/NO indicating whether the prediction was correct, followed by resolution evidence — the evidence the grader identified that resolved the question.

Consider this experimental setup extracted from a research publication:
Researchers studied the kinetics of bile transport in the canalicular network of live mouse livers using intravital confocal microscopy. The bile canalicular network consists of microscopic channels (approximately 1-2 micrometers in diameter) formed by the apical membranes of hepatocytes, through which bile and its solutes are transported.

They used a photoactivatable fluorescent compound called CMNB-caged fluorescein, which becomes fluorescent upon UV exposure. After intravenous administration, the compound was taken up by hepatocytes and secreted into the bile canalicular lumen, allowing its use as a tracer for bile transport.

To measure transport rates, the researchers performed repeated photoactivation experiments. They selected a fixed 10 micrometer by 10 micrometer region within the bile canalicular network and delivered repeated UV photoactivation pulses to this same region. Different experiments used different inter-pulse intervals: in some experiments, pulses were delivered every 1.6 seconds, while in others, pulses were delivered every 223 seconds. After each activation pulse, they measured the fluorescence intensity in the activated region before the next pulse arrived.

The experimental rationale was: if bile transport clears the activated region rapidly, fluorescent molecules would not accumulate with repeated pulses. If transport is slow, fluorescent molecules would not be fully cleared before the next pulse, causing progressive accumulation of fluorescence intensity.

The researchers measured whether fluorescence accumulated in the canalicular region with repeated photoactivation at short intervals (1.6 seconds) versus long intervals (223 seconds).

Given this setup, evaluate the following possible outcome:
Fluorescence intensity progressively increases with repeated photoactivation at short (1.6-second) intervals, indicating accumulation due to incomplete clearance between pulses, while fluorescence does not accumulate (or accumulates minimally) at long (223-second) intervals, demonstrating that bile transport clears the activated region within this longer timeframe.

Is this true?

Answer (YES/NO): YES